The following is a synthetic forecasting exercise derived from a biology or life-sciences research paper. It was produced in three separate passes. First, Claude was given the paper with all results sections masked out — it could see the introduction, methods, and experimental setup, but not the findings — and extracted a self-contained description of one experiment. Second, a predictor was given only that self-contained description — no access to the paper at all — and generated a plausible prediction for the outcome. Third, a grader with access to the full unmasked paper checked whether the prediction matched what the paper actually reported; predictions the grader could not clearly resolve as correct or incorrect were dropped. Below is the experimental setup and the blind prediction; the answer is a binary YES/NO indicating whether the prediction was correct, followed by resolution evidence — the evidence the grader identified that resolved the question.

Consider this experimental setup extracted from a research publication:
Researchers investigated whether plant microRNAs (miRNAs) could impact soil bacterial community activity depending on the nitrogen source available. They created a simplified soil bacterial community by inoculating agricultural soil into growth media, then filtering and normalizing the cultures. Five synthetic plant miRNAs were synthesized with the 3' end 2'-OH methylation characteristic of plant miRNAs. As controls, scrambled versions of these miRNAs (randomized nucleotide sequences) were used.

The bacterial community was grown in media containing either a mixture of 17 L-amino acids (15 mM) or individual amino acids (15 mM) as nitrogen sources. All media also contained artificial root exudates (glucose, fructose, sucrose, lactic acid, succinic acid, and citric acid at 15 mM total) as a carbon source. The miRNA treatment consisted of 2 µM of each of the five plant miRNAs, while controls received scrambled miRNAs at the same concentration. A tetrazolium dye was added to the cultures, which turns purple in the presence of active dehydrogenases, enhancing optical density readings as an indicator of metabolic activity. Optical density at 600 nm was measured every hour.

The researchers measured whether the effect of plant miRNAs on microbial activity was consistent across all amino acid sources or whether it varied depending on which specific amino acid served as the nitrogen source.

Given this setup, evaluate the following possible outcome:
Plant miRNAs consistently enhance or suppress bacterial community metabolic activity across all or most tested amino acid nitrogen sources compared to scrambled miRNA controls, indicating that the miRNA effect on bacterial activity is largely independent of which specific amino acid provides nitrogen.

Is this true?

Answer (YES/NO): NO